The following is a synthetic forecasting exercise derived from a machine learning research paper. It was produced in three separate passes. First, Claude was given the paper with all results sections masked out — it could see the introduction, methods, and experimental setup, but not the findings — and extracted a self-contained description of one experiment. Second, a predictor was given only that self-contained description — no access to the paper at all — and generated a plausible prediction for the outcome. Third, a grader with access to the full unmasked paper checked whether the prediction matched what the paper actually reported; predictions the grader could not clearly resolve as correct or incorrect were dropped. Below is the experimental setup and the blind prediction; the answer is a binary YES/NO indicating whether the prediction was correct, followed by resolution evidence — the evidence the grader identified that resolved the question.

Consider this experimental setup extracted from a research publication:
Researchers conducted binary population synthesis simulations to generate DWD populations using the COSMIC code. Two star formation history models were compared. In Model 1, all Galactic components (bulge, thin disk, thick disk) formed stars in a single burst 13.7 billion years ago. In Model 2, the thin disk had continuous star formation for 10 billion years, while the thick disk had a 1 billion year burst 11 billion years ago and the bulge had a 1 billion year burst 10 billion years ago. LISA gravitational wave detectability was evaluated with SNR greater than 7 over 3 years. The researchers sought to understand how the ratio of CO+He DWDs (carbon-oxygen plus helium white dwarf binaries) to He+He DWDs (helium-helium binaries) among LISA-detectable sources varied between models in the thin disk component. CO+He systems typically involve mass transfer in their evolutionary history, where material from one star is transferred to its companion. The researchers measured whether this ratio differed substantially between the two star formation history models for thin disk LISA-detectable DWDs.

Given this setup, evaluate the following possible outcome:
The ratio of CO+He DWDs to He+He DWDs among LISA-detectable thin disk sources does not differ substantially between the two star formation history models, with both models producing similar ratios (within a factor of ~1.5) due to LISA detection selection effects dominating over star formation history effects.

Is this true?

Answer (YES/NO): NO